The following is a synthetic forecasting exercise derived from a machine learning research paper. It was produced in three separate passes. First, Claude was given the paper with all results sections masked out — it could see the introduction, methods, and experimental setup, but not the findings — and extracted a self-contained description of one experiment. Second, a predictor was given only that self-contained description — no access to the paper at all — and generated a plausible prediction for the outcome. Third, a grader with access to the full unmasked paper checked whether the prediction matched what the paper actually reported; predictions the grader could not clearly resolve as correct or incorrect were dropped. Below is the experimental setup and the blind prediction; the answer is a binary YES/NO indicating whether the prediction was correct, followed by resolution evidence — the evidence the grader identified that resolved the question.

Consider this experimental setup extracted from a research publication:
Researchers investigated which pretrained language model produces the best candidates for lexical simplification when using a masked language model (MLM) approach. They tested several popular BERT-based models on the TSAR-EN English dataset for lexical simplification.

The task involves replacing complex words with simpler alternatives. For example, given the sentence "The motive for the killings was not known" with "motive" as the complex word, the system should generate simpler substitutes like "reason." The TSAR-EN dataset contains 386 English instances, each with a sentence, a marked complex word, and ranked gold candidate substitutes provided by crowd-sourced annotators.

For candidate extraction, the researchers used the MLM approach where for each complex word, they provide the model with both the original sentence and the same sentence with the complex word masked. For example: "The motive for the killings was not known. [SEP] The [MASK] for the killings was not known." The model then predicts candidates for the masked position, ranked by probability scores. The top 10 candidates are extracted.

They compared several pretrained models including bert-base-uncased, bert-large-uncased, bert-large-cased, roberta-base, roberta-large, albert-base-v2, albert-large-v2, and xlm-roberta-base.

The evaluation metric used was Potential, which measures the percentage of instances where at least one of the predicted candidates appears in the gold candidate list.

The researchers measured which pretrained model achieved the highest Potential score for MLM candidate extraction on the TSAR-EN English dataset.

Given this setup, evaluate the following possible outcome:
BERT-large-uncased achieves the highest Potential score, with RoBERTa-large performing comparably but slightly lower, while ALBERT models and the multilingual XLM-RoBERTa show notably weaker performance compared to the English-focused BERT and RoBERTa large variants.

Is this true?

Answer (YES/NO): NO